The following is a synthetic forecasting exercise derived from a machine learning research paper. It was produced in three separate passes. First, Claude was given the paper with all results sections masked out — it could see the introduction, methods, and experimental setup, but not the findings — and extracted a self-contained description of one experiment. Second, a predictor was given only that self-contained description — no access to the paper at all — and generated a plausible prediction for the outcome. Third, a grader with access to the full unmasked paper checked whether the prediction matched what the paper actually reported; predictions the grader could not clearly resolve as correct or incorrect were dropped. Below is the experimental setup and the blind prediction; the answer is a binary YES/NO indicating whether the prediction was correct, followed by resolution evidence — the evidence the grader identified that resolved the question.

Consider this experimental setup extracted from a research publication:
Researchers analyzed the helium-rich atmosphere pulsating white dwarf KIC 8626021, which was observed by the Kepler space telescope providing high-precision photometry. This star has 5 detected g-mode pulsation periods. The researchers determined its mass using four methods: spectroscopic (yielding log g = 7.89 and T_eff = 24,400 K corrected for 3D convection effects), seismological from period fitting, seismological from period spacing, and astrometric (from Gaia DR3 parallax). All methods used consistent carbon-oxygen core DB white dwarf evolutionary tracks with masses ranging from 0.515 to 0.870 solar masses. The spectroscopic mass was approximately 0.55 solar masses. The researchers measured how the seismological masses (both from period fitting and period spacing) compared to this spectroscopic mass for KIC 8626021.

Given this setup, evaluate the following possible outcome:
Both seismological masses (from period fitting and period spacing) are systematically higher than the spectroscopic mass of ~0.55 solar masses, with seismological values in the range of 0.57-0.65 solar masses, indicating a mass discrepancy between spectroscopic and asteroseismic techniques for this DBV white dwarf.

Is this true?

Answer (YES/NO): NO